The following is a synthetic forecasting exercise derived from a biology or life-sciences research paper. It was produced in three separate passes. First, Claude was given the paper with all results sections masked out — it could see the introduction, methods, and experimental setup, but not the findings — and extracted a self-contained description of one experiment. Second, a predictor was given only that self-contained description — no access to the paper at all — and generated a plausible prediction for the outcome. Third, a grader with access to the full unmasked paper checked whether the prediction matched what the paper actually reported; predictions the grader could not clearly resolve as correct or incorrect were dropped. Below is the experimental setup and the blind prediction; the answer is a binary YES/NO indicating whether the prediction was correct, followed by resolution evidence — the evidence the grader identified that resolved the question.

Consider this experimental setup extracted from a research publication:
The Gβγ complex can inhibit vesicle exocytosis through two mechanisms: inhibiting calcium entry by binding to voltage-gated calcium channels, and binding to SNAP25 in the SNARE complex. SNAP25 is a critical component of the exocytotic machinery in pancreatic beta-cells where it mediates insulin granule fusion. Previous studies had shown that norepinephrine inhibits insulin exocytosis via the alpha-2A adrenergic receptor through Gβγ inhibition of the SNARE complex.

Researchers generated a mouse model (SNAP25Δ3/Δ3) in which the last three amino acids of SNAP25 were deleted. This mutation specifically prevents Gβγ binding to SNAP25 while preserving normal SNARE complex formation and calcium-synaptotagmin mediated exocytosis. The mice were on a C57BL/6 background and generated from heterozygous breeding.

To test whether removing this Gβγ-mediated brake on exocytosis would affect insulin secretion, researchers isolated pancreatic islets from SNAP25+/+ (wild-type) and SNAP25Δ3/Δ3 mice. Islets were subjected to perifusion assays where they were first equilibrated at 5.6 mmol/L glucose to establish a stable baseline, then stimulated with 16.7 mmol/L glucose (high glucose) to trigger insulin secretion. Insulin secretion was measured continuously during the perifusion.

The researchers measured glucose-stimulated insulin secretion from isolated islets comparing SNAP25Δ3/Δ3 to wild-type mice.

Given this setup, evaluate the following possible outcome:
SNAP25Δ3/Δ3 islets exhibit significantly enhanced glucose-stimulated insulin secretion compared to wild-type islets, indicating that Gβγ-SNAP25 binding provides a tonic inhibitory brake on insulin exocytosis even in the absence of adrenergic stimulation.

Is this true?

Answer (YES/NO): NO